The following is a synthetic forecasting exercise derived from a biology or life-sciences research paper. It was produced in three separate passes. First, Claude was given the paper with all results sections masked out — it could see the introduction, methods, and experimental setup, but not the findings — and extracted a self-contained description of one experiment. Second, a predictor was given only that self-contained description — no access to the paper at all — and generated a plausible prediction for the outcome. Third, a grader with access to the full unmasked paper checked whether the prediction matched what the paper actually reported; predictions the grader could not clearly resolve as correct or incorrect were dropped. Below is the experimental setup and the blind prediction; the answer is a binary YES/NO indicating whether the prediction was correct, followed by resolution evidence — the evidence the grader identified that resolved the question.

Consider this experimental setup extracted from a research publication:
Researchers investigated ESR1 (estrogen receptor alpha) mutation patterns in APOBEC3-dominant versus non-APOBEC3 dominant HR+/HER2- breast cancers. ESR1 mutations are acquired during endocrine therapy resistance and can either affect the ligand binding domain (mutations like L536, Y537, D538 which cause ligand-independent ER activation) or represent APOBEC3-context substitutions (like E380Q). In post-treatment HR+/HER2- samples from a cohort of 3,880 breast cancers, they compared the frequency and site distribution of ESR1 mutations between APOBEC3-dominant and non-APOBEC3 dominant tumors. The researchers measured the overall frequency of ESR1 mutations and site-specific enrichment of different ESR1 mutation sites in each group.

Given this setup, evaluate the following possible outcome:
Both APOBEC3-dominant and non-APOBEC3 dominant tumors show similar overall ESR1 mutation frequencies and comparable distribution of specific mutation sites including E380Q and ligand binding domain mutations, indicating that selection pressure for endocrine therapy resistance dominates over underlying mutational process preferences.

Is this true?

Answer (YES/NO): NO